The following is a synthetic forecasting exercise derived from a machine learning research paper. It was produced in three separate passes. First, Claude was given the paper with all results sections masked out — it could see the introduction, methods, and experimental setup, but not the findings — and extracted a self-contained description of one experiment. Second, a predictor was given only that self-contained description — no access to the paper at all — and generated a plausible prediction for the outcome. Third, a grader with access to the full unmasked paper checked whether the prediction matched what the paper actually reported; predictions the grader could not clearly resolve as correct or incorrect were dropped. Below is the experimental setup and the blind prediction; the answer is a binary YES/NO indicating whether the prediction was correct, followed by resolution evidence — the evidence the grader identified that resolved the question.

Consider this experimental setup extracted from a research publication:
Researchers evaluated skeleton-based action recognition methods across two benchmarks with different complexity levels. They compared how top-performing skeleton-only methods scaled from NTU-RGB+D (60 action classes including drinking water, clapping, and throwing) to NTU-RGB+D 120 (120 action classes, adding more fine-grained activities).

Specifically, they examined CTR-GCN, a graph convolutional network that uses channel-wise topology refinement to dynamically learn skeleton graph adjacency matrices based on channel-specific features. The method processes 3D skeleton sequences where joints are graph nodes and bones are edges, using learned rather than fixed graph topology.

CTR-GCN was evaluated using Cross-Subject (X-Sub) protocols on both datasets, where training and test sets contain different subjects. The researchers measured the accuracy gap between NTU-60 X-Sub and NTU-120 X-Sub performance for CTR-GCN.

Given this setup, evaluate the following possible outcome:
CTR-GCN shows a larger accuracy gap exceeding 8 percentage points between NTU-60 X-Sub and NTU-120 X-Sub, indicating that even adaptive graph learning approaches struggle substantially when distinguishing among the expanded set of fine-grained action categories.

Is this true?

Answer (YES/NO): NO